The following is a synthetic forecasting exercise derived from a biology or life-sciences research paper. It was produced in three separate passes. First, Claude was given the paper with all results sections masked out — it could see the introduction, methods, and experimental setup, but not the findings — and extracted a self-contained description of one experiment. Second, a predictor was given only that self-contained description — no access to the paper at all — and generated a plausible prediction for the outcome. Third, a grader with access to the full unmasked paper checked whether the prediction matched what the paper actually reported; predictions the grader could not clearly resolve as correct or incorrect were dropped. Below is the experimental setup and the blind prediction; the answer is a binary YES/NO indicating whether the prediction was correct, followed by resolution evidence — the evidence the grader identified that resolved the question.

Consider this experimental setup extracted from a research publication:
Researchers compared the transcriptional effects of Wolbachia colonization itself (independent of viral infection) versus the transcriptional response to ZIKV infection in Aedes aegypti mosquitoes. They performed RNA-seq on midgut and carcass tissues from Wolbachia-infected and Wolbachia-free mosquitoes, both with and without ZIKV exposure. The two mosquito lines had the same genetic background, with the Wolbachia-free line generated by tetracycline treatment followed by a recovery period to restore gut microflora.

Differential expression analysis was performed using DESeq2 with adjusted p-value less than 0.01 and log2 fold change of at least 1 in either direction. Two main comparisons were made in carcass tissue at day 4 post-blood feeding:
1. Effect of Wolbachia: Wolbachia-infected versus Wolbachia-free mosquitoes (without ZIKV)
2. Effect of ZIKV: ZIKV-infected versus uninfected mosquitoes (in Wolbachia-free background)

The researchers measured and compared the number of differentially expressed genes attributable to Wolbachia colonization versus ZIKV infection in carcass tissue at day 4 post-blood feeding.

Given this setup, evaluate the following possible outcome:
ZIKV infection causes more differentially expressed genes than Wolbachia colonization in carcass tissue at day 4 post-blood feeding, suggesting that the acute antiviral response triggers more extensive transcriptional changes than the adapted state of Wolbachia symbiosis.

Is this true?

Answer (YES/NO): NO